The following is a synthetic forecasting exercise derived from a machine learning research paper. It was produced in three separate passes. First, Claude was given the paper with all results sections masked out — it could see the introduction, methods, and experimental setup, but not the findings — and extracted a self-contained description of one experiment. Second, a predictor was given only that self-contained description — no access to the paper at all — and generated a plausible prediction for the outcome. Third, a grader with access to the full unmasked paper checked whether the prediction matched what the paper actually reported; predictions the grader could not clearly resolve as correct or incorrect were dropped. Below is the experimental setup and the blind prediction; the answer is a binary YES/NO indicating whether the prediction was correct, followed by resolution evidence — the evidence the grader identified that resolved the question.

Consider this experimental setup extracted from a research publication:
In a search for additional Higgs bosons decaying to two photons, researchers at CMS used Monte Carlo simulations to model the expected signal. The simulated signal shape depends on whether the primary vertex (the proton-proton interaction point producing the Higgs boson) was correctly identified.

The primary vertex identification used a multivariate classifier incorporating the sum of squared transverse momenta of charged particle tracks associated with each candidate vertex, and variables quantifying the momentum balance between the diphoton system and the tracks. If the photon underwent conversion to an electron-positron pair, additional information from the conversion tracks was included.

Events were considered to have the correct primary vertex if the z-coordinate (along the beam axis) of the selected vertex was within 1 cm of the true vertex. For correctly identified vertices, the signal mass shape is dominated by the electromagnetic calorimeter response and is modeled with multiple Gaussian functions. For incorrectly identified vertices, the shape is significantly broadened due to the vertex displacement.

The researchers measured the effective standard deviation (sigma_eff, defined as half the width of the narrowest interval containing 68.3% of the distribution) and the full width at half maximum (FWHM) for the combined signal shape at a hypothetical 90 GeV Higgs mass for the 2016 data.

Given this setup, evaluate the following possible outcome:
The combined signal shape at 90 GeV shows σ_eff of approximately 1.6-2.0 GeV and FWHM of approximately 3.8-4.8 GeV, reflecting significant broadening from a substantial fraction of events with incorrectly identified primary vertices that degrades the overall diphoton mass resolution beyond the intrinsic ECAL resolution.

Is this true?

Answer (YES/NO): NO